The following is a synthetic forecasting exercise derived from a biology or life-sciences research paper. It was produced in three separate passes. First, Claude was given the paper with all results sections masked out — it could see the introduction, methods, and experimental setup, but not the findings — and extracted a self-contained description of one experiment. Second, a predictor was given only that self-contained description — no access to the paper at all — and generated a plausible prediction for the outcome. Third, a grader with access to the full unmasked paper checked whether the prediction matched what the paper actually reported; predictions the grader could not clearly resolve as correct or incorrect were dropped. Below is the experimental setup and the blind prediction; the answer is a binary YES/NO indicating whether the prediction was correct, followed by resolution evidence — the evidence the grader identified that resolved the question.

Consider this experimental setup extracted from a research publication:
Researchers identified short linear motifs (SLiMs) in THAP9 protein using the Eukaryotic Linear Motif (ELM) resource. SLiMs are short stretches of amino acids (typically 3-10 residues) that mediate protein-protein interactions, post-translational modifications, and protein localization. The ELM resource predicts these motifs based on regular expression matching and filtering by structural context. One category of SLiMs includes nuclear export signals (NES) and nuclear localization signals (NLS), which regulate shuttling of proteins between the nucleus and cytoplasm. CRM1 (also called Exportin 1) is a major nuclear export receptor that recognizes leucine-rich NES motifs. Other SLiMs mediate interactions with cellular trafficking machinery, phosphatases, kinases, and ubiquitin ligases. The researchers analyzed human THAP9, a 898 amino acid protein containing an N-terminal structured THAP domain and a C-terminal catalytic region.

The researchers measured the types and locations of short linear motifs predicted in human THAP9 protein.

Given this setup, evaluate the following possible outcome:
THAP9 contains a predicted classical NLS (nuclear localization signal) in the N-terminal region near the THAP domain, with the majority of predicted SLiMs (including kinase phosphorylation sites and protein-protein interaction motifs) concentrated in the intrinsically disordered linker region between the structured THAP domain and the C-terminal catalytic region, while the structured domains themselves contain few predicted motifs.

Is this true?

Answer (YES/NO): NO